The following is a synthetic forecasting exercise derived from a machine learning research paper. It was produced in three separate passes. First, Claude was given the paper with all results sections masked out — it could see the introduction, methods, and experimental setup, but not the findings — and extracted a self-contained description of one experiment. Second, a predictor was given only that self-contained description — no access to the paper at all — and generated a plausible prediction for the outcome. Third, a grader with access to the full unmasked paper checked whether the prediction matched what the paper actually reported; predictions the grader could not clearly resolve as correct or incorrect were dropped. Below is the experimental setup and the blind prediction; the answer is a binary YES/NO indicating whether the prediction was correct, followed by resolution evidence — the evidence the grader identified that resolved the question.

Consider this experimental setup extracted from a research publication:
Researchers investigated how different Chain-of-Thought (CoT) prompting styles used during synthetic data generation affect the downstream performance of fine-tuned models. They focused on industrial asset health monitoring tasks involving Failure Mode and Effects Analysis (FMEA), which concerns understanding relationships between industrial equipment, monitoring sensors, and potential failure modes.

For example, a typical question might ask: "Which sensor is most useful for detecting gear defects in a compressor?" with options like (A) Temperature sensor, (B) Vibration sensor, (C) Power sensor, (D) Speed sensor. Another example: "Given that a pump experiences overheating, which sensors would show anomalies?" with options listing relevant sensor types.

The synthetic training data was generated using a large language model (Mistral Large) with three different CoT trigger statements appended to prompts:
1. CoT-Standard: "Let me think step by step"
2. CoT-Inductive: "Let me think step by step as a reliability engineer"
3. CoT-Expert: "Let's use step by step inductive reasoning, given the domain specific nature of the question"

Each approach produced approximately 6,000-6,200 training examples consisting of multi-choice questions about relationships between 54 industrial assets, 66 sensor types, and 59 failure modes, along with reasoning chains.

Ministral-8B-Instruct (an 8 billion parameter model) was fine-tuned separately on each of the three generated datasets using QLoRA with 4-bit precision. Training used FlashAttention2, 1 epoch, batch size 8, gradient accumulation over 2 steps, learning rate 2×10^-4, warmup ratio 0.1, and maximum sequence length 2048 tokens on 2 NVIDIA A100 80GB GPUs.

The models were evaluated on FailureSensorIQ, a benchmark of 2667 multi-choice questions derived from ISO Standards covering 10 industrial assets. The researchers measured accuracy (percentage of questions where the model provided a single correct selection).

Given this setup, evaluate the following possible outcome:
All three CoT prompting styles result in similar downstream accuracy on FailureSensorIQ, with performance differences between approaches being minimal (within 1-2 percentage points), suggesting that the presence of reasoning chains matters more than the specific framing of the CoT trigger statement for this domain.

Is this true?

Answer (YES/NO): NO